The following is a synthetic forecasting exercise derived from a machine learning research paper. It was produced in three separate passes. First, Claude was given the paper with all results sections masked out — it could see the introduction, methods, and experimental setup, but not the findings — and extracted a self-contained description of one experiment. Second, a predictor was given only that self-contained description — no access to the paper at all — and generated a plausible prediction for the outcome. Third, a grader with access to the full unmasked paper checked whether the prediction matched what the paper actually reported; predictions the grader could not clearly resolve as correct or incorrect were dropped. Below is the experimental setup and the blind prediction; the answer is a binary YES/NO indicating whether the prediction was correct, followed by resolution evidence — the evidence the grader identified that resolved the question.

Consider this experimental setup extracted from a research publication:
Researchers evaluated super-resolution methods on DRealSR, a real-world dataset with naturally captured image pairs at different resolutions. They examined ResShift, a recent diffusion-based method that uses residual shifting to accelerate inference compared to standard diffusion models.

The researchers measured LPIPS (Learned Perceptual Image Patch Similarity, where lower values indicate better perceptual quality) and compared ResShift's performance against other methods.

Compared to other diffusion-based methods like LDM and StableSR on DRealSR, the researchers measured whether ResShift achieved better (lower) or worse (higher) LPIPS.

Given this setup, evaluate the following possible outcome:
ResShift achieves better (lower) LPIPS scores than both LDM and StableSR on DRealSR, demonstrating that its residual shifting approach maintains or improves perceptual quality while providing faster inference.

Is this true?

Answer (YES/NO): NO